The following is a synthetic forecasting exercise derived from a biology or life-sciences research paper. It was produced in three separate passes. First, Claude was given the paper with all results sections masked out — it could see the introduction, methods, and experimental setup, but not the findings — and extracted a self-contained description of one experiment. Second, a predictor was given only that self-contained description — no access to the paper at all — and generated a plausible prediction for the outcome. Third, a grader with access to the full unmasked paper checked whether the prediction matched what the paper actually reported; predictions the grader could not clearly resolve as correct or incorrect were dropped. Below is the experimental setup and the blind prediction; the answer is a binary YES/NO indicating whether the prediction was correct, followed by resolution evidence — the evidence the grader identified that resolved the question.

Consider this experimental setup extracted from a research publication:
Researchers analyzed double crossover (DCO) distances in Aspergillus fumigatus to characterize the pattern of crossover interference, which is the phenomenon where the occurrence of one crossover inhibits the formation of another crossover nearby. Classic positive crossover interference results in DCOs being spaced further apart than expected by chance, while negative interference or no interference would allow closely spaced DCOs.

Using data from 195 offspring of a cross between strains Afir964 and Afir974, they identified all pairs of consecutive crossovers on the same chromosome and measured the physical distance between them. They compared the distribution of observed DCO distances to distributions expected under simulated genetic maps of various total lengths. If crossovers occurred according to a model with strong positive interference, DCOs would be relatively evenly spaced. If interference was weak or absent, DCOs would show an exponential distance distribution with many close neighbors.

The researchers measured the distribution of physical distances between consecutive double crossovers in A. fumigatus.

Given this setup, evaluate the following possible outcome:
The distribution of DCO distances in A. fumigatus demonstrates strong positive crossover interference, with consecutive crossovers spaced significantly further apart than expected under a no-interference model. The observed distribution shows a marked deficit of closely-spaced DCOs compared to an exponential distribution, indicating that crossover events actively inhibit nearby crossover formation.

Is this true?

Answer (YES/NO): NO